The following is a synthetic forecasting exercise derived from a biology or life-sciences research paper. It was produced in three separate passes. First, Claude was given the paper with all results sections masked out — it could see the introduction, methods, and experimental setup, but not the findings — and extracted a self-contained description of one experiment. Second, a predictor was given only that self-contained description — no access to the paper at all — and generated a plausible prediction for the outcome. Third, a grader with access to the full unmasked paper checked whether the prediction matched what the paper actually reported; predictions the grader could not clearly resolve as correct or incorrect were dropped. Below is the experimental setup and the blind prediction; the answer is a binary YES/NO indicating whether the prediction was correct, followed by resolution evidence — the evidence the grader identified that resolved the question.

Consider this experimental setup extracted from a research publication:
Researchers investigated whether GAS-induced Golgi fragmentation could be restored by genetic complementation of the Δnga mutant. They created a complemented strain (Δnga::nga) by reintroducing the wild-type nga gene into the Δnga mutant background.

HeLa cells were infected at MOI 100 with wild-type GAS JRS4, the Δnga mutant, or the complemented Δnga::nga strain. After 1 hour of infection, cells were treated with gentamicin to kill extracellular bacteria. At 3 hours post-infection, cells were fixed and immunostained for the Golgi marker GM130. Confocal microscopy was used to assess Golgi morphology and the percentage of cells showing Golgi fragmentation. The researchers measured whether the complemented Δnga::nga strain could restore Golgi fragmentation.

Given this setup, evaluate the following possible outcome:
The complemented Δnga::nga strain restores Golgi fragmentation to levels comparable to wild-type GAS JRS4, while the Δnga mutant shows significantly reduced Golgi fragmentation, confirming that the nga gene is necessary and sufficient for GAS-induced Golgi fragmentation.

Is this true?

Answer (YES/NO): NO